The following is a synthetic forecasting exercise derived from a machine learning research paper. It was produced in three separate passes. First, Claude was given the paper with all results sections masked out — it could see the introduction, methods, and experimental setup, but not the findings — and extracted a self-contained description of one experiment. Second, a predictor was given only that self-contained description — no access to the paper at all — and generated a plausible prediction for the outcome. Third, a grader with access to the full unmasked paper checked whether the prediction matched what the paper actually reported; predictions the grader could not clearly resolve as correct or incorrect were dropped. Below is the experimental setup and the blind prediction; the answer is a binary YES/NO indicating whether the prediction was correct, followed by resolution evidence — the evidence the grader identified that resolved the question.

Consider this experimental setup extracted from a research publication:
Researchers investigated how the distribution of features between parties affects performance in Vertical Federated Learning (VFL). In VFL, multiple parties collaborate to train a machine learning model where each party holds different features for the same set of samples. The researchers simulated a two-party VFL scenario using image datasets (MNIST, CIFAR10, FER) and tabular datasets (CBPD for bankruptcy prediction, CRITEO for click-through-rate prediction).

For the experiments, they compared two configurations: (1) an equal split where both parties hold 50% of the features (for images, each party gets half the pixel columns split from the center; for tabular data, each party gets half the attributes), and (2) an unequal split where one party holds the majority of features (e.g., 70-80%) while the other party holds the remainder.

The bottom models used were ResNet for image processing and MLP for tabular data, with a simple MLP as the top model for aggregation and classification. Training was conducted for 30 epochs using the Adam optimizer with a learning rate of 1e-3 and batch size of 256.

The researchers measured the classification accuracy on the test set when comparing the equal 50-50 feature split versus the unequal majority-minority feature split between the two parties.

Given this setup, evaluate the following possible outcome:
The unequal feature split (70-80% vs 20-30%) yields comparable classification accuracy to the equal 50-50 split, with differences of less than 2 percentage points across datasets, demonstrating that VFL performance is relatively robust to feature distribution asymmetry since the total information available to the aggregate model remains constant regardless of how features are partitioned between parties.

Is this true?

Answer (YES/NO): NO